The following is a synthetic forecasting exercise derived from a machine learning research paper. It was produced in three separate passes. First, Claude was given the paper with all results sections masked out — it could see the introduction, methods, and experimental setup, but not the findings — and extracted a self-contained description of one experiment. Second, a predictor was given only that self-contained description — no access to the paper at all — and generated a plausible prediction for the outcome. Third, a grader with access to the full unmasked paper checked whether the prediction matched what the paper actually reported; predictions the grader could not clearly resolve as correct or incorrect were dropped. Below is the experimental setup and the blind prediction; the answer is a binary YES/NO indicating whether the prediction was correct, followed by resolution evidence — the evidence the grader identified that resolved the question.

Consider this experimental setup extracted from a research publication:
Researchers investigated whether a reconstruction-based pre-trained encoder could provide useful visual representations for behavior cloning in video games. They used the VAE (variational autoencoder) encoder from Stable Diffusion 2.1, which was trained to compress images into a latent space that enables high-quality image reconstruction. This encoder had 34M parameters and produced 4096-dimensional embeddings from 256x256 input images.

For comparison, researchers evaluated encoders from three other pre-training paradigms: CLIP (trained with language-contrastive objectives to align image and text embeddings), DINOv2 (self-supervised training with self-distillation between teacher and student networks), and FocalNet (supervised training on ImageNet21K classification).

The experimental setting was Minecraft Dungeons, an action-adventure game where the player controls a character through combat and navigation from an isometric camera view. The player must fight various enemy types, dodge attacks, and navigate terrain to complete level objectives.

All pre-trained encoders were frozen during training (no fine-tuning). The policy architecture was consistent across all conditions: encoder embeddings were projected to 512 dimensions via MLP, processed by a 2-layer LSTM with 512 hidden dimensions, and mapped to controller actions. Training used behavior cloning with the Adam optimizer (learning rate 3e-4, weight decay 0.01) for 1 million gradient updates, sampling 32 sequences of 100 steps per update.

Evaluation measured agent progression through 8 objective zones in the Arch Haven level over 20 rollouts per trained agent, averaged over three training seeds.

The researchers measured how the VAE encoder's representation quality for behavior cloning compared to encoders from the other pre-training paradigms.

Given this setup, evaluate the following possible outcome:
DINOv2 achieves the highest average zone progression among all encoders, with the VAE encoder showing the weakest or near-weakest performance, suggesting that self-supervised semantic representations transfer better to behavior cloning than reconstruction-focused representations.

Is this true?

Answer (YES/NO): NO